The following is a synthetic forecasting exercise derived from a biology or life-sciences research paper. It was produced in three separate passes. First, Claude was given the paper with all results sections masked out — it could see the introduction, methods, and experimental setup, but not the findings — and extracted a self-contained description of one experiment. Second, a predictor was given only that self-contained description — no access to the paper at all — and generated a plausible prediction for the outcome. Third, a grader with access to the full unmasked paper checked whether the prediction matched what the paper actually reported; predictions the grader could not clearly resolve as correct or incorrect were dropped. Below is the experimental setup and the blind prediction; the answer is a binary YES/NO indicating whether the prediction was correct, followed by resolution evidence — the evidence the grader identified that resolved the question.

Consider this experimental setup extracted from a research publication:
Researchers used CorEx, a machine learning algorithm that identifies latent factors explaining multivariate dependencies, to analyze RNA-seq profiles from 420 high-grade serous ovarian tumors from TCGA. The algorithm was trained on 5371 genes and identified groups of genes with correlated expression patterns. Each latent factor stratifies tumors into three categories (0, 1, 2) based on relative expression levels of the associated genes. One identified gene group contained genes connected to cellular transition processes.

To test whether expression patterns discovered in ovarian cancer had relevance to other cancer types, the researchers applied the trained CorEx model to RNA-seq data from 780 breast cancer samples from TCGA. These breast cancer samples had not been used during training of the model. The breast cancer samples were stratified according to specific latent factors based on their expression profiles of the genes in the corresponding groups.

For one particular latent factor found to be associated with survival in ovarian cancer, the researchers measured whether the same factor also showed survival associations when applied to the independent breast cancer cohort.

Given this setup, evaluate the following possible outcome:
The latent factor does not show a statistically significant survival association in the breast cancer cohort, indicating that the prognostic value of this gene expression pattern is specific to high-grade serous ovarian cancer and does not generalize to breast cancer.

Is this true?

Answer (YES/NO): NO